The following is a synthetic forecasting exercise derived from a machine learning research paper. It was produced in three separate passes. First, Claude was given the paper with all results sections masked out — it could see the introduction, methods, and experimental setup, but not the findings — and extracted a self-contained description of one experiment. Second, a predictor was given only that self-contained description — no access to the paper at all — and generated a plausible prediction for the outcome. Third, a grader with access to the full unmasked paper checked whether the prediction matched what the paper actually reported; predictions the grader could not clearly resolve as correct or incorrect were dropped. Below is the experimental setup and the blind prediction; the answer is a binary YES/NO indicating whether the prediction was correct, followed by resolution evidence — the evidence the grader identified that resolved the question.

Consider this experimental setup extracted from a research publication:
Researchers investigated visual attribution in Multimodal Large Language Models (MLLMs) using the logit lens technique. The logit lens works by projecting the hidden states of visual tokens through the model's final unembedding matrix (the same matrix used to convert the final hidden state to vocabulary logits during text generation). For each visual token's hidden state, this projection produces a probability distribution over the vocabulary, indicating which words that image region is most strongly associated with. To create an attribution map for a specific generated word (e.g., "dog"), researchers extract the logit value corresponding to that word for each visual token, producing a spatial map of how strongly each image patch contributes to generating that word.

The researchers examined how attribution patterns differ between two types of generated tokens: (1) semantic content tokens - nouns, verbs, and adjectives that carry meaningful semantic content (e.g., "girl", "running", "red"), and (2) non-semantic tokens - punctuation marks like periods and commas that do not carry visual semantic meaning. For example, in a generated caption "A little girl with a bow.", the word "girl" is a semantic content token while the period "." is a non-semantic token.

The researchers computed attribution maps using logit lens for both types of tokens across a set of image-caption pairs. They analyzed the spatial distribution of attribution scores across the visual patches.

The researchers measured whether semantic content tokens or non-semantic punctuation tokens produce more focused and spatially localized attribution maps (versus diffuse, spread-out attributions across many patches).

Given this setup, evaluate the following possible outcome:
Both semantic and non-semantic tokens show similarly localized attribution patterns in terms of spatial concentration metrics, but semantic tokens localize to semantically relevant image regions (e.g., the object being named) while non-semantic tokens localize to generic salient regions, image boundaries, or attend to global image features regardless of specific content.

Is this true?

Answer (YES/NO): NO